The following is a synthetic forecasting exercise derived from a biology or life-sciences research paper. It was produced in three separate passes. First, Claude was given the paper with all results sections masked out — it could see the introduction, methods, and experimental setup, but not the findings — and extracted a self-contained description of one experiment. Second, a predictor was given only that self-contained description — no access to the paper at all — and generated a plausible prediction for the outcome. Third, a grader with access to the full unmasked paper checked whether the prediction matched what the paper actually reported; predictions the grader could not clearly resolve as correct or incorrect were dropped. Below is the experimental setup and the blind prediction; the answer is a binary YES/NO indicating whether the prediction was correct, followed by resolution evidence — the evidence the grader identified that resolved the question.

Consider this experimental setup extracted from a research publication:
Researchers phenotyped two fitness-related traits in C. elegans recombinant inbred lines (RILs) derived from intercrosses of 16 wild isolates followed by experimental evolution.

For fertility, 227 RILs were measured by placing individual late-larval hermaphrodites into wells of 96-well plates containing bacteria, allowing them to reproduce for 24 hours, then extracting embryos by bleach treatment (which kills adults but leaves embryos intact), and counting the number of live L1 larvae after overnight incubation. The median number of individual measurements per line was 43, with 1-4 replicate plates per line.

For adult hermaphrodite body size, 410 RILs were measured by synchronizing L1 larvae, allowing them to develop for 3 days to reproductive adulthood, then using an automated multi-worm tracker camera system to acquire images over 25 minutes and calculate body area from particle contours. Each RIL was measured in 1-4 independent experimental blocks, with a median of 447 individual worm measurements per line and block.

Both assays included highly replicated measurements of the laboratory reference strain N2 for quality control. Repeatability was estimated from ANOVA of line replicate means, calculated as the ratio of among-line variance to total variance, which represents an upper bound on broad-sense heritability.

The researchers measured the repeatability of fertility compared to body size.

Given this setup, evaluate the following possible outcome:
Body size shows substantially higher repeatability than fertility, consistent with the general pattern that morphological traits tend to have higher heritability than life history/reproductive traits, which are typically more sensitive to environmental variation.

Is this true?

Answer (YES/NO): NO